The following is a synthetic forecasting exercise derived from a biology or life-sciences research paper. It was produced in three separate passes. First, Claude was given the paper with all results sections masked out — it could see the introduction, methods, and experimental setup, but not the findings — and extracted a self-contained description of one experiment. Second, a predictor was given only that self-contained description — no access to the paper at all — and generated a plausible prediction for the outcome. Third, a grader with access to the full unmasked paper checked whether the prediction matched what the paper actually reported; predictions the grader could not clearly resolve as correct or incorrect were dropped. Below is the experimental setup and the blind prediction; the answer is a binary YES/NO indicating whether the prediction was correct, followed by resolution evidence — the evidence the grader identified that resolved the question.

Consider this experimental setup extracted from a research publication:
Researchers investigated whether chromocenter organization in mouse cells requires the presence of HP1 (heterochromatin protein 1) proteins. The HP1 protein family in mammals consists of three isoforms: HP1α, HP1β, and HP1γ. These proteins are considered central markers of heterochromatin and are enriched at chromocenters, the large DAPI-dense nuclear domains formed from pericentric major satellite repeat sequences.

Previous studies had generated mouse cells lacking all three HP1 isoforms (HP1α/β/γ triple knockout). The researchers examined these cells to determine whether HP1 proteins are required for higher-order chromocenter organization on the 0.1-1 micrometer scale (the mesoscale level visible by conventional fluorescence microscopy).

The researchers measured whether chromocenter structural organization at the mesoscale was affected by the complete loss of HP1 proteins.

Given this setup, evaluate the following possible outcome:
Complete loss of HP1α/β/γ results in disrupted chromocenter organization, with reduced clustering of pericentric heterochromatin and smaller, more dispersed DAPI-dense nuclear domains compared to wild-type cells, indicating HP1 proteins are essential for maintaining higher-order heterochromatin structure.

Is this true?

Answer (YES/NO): NO